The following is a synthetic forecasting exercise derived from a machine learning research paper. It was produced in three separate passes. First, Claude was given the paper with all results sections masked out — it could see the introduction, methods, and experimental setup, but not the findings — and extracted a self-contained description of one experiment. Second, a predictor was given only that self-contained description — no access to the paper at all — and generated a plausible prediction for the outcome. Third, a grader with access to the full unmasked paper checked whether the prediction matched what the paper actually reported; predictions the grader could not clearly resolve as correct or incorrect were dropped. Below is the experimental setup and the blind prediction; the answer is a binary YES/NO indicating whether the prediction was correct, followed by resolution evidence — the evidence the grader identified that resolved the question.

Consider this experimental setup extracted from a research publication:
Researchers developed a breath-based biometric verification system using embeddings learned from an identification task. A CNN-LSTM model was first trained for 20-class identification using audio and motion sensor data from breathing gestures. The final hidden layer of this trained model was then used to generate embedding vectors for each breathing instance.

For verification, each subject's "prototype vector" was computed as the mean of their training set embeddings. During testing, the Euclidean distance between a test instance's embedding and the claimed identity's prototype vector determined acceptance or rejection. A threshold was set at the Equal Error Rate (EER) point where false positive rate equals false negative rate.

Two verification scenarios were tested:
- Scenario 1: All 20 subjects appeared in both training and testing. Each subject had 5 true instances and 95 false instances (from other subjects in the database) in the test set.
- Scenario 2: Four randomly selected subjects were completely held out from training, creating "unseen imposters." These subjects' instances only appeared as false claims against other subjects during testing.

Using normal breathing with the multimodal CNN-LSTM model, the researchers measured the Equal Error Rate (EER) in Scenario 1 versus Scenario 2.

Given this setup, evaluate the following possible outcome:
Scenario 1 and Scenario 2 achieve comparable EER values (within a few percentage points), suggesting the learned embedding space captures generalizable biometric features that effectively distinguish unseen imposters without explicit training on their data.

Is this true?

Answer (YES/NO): NO